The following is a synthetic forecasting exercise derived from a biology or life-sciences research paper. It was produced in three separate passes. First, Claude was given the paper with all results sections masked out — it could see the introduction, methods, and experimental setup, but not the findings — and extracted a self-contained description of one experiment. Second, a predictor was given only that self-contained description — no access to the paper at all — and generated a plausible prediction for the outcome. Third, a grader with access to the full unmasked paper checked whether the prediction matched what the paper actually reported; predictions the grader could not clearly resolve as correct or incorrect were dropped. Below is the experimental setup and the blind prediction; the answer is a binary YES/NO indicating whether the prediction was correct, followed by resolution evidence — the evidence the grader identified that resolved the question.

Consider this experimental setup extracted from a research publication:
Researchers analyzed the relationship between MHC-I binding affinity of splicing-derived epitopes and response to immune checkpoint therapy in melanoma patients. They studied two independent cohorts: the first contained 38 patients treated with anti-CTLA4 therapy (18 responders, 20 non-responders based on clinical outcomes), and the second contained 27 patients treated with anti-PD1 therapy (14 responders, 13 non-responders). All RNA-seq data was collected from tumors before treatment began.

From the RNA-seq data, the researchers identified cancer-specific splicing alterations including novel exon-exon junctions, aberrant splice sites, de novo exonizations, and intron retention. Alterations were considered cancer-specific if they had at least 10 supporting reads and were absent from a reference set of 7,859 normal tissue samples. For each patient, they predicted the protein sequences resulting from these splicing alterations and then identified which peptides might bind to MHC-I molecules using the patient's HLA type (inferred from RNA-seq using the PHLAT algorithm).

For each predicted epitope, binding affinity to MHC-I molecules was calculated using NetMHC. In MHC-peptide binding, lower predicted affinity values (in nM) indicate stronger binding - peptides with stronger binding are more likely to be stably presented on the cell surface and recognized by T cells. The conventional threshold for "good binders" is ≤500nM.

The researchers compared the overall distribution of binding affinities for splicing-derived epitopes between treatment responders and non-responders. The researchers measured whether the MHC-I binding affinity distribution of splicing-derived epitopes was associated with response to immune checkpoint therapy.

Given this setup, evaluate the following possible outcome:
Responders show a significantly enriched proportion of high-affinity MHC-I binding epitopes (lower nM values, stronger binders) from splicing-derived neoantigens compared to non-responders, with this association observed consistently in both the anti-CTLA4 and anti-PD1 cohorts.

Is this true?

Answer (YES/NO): NO